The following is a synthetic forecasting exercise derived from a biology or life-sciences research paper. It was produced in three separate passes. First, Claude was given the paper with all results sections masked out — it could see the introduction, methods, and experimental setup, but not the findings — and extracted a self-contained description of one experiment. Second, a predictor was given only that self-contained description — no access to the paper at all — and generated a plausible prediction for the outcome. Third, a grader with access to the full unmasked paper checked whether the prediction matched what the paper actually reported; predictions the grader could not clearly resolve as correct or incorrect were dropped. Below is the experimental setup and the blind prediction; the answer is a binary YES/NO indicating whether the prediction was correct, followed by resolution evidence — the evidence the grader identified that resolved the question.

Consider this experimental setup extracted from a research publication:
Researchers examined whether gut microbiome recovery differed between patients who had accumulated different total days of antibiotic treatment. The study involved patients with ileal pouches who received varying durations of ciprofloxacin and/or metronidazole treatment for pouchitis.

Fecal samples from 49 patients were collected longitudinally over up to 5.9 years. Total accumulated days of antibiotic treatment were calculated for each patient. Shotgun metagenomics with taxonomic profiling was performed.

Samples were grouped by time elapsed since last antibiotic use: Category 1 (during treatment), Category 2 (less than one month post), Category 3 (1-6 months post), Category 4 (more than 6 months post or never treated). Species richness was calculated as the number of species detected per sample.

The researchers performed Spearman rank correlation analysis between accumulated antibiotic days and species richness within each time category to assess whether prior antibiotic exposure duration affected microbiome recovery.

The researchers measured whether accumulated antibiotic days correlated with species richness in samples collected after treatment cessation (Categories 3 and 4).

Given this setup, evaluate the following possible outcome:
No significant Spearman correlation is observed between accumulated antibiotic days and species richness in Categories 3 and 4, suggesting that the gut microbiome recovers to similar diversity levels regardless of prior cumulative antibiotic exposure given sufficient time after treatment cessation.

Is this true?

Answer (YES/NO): YES